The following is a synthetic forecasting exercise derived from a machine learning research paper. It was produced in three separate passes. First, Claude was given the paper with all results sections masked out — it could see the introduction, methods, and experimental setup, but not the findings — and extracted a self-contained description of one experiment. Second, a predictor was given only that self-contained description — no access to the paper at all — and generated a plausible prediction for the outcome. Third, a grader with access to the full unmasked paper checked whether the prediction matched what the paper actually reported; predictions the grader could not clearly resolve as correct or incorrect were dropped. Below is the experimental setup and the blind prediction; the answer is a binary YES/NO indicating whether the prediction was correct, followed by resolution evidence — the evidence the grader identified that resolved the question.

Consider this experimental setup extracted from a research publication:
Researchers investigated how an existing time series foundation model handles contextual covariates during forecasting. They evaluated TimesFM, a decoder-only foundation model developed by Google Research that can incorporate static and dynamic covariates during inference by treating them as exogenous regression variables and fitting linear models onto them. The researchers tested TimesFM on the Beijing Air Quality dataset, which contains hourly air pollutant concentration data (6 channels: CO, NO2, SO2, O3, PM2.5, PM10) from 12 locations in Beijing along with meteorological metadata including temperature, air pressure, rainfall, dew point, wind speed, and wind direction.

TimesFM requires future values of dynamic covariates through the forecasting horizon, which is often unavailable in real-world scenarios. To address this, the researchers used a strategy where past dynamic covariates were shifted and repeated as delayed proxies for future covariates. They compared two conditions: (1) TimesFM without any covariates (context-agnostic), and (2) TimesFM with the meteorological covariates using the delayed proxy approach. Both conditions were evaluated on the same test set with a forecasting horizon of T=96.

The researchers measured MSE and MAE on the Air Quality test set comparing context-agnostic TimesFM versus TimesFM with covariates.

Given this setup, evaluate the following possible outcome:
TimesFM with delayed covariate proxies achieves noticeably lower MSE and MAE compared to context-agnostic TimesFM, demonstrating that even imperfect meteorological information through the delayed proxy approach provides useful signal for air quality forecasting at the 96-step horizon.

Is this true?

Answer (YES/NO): NO